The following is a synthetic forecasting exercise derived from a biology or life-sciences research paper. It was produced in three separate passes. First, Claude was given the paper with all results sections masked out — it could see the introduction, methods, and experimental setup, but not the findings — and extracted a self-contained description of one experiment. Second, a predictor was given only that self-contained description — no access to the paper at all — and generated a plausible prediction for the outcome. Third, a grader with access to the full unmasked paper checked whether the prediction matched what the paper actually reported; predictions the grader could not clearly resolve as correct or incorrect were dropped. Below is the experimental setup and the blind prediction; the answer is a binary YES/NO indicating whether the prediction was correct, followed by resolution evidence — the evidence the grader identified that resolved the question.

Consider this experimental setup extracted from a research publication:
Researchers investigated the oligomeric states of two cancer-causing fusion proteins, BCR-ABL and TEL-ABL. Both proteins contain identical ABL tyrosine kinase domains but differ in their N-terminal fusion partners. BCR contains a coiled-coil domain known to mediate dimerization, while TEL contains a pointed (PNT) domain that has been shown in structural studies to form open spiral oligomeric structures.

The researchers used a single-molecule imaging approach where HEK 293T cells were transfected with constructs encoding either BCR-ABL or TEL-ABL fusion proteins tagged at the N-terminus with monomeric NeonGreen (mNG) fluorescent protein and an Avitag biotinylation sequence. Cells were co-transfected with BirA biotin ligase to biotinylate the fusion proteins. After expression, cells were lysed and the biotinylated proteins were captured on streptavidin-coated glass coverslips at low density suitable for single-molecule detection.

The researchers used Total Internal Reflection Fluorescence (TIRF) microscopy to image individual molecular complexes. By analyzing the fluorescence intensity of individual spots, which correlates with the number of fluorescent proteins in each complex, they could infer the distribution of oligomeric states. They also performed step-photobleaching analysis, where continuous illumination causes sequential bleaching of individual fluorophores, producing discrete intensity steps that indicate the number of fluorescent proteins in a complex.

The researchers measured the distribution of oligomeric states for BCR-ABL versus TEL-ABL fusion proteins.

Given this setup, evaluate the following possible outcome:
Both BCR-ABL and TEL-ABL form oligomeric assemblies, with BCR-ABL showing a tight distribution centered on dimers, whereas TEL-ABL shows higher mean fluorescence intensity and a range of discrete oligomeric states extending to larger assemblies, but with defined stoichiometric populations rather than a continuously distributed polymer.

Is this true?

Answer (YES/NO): YES